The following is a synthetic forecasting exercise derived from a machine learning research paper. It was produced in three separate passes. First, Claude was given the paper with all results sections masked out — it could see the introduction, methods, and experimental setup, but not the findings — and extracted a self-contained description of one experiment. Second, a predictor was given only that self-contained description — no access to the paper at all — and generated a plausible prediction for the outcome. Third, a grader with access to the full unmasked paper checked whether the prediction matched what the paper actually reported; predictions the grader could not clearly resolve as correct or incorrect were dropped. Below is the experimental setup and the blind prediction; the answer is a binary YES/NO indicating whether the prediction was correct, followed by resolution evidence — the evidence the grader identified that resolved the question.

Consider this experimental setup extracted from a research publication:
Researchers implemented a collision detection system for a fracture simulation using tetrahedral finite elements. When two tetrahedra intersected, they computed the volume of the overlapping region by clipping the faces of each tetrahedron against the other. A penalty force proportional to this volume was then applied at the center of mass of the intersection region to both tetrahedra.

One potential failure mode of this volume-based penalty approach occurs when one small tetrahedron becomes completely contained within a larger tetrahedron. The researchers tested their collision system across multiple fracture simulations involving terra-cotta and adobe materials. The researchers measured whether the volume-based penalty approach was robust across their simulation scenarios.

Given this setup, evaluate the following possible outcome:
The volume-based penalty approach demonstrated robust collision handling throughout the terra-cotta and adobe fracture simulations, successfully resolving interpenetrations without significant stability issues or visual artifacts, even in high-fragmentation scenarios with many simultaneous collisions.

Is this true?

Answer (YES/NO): NO